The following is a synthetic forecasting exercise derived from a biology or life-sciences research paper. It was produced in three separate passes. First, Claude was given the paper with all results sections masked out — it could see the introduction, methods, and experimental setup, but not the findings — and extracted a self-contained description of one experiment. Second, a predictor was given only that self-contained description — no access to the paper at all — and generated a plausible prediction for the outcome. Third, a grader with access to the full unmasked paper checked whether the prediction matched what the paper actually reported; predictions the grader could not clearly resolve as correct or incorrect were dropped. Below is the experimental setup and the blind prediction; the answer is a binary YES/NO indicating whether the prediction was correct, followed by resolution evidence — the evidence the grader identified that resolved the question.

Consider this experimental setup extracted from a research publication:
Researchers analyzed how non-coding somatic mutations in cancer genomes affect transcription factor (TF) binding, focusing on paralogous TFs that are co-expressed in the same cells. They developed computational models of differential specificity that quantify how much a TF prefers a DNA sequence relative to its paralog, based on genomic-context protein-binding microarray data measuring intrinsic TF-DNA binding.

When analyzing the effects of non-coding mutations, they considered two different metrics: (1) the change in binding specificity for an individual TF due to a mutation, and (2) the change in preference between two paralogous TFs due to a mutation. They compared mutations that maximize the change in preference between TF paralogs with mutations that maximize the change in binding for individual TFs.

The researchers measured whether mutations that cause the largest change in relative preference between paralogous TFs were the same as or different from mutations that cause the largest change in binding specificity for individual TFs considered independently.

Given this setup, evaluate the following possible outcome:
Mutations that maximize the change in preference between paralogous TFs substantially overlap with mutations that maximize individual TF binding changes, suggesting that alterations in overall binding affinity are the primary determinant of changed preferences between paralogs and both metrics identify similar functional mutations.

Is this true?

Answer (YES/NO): NO